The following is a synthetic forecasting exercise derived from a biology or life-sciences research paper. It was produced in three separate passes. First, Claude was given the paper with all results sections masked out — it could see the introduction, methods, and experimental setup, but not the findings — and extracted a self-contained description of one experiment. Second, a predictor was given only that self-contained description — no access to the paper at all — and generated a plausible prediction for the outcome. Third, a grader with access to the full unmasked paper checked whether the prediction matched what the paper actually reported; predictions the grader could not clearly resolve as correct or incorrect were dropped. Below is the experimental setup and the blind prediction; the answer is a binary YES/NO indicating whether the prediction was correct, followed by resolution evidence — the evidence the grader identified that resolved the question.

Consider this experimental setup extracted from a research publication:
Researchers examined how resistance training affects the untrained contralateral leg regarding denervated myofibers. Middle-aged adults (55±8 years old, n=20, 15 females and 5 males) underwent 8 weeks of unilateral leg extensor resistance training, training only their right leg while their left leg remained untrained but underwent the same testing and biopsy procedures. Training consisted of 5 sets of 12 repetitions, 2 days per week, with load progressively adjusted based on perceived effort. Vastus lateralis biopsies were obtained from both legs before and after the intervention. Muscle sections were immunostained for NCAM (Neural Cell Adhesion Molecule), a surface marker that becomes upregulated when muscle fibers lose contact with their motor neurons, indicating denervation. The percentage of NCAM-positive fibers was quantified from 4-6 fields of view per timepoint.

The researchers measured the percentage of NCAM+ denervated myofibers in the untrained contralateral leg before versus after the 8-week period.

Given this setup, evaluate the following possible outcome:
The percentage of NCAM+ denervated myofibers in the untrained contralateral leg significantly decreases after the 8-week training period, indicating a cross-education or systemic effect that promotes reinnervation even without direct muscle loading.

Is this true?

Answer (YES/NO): NO